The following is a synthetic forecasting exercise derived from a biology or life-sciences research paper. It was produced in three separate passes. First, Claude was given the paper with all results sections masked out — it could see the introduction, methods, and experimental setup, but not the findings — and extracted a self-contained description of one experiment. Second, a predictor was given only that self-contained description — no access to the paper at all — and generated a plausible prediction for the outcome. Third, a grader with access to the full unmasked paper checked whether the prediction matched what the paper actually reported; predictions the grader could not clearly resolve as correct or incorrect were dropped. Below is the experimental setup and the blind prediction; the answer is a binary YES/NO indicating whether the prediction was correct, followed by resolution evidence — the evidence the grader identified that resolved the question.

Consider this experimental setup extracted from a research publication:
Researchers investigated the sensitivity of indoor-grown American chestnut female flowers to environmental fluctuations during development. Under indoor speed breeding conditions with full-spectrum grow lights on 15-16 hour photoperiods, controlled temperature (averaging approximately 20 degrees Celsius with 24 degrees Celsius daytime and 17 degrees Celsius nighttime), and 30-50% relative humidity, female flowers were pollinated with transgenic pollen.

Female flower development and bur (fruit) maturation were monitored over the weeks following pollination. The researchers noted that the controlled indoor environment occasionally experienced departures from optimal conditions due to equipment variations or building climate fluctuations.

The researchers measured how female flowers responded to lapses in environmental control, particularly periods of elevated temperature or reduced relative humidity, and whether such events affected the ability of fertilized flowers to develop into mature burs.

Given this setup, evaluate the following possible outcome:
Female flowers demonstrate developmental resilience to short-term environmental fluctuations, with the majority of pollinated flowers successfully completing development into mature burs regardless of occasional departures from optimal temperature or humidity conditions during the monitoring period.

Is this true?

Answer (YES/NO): NO